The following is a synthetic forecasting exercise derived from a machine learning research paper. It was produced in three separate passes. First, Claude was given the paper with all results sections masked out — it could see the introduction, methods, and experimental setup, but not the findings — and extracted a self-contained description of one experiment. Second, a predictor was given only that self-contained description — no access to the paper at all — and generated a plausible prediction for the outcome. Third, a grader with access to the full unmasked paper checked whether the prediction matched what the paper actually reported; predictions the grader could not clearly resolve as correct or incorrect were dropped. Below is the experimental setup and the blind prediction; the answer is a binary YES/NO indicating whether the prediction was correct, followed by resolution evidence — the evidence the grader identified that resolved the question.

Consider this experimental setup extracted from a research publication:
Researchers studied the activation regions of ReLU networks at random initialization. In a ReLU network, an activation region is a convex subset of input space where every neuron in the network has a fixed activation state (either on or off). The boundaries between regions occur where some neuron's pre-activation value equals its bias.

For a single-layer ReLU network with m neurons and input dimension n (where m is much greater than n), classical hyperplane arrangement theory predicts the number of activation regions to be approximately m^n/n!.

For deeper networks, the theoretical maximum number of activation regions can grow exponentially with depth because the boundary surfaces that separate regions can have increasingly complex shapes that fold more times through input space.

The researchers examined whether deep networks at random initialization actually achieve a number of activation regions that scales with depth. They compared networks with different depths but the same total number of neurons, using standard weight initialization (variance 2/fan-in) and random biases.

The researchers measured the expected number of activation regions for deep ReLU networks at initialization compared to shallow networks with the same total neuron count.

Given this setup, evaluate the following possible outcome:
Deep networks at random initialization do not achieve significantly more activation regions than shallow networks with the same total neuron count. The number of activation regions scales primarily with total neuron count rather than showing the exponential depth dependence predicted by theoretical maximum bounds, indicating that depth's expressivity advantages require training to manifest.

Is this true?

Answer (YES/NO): YES